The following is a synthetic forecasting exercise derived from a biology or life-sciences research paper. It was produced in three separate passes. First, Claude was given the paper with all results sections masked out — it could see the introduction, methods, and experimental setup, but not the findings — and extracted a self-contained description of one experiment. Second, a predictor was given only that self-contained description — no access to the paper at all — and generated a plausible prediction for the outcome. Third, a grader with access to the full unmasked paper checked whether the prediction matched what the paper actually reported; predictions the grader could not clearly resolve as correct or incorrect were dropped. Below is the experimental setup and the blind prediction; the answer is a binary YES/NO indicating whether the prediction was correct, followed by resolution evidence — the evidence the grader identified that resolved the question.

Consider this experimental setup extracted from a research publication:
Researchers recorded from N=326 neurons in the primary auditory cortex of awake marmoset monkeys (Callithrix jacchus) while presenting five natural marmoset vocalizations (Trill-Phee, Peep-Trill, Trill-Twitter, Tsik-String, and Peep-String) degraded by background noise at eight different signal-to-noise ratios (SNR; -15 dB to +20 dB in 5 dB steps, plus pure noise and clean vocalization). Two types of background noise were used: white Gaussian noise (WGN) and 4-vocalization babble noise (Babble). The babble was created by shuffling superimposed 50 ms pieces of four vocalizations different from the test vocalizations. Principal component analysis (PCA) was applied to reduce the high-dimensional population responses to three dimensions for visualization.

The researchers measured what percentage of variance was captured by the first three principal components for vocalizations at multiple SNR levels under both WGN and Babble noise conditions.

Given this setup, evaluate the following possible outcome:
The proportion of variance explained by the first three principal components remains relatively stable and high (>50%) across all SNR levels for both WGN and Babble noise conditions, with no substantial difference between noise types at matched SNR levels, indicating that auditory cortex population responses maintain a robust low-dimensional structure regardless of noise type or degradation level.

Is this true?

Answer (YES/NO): NO